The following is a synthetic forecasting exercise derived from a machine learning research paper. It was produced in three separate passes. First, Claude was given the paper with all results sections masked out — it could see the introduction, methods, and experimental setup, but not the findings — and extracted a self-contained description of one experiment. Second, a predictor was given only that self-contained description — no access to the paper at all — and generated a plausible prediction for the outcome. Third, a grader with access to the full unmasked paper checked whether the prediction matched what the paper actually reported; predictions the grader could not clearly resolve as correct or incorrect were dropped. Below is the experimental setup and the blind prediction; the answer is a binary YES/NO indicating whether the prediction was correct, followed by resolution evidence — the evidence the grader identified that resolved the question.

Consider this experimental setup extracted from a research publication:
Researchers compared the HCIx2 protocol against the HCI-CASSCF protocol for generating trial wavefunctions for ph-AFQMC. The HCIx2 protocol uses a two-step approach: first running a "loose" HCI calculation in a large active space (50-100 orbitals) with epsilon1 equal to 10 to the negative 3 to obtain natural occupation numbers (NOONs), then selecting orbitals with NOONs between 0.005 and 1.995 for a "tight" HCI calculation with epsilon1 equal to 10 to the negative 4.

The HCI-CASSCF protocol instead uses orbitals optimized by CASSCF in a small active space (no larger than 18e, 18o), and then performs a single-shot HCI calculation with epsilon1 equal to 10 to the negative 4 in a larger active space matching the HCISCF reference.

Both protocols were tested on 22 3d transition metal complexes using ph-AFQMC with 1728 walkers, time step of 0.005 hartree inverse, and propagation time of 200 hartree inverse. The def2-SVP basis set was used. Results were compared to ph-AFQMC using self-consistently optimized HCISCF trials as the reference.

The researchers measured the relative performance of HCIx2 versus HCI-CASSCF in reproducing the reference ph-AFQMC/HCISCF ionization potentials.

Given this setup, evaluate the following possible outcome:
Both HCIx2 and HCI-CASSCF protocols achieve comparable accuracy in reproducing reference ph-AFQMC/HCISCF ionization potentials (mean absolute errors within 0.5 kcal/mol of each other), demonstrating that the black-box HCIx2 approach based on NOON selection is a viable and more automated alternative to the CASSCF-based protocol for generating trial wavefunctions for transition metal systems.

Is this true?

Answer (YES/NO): NO